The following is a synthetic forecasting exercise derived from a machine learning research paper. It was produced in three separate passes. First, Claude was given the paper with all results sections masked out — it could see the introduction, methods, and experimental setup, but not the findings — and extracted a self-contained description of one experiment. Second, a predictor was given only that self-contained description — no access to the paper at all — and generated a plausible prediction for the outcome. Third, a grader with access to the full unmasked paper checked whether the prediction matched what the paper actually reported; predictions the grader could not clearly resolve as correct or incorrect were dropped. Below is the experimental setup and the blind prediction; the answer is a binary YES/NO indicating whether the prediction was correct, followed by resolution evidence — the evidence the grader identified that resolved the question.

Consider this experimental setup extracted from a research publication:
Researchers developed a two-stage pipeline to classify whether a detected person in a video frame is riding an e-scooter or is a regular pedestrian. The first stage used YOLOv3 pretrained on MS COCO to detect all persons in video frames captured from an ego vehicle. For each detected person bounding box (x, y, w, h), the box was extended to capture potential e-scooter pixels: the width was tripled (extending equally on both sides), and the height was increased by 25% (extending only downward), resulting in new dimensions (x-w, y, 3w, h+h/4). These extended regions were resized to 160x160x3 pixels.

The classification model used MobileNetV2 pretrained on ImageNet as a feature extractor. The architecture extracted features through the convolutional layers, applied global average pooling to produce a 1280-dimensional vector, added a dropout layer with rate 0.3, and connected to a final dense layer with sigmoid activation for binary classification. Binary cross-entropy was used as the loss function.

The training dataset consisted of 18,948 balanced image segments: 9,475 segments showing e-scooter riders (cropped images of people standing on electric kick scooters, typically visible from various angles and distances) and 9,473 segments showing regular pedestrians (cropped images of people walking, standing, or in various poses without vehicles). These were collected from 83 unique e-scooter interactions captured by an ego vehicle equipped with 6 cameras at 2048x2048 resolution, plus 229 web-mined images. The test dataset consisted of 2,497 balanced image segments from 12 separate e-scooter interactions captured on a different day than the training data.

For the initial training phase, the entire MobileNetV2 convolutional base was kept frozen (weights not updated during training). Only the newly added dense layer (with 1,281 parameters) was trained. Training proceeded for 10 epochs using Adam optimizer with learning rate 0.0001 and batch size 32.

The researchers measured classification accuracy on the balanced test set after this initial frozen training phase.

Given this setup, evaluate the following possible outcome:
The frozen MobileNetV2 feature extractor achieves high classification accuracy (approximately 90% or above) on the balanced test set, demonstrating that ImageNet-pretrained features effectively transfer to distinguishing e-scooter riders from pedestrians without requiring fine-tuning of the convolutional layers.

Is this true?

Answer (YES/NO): NO